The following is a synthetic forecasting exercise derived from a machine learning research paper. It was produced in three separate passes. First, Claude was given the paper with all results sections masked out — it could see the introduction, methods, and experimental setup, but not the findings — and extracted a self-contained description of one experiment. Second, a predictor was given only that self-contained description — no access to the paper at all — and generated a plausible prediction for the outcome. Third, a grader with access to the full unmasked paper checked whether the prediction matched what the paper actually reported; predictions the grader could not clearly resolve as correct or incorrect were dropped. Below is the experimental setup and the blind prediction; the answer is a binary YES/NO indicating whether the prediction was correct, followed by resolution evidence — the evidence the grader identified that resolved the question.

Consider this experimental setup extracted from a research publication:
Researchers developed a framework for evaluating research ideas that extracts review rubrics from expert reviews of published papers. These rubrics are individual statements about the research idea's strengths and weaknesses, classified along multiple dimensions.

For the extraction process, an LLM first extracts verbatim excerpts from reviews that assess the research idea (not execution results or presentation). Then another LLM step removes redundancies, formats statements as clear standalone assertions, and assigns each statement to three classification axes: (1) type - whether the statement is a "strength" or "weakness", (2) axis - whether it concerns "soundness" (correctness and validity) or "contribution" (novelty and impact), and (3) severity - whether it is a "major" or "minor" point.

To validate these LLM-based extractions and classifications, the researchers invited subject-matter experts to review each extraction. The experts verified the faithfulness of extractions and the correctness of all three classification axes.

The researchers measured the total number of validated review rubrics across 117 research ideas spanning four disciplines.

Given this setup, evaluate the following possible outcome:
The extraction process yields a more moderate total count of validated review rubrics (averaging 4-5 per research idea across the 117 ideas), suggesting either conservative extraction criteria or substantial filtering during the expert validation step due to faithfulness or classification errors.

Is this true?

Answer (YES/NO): NO